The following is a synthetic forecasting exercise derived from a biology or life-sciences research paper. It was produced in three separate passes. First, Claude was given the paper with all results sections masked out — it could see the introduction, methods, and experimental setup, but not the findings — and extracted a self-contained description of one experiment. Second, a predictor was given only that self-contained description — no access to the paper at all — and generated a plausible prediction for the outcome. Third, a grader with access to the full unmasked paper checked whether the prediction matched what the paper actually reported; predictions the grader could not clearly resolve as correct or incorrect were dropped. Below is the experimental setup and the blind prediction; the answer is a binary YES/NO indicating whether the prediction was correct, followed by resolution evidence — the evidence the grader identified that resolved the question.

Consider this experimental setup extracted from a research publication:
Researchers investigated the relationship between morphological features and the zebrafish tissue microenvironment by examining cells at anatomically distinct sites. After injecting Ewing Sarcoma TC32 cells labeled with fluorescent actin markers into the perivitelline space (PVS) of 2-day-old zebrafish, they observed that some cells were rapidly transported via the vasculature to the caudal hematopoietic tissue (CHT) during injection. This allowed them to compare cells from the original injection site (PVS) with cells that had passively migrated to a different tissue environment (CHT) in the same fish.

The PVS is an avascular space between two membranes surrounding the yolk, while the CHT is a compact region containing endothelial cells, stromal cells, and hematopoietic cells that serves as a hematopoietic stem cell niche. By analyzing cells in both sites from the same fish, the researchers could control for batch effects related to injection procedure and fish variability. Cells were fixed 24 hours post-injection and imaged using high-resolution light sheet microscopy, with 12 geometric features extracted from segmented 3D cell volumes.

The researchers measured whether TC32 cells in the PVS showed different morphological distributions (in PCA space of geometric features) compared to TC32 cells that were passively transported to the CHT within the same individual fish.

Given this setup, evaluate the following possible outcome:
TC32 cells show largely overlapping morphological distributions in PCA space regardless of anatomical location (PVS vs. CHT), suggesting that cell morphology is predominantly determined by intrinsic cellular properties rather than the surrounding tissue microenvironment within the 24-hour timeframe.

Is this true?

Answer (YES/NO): NO